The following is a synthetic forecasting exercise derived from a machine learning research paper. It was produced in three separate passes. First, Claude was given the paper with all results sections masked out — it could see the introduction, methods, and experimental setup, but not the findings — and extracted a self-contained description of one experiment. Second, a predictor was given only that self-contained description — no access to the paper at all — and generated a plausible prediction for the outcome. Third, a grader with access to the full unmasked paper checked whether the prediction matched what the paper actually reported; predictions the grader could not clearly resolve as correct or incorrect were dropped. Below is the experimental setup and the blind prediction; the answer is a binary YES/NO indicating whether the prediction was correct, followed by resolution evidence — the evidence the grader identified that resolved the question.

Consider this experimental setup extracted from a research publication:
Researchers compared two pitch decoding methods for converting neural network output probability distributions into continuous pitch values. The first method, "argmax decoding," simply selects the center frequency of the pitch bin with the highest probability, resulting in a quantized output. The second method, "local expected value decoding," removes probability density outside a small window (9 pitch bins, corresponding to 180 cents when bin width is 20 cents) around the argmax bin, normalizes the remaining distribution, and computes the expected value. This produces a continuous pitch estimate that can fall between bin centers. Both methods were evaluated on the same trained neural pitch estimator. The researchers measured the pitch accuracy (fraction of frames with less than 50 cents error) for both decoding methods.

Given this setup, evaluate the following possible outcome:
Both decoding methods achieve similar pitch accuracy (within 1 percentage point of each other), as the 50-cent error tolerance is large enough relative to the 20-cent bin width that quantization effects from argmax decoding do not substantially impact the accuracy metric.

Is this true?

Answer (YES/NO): YES